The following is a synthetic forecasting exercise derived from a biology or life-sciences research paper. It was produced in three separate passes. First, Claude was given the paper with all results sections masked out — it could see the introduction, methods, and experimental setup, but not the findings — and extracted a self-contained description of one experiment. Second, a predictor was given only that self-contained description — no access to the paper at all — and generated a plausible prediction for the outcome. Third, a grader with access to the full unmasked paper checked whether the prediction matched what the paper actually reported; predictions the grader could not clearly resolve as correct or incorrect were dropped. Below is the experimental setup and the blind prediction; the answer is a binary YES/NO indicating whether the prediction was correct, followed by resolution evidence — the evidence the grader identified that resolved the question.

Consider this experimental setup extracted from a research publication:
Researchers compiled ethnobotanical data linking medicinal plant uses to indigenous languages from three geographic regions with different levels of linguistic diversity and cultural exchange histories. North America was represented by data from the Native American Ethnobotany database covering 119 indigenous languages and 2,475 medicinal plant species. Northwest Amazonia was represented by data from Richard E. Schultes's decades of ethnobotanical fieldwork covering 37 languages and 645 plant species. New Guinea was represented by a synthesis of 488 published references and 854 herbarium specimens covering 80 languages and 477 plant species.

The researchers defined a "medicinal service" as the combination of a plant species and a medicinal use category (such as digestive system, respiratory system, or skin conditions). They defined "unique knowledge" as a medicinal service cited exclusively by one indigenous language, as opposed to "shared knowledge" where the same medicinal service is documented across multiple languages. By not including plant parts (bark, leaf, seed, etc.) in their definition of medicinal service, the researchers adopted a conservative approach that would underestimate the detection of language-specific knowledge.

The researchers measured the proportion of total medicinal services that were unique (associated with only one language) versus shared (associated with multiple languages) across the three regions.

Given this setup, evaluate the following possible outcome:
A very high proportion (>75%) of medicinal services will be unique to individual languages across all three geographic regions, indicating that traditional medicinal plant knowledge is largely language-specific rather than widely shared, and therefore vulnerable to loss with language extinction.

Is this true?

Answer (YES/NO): YES